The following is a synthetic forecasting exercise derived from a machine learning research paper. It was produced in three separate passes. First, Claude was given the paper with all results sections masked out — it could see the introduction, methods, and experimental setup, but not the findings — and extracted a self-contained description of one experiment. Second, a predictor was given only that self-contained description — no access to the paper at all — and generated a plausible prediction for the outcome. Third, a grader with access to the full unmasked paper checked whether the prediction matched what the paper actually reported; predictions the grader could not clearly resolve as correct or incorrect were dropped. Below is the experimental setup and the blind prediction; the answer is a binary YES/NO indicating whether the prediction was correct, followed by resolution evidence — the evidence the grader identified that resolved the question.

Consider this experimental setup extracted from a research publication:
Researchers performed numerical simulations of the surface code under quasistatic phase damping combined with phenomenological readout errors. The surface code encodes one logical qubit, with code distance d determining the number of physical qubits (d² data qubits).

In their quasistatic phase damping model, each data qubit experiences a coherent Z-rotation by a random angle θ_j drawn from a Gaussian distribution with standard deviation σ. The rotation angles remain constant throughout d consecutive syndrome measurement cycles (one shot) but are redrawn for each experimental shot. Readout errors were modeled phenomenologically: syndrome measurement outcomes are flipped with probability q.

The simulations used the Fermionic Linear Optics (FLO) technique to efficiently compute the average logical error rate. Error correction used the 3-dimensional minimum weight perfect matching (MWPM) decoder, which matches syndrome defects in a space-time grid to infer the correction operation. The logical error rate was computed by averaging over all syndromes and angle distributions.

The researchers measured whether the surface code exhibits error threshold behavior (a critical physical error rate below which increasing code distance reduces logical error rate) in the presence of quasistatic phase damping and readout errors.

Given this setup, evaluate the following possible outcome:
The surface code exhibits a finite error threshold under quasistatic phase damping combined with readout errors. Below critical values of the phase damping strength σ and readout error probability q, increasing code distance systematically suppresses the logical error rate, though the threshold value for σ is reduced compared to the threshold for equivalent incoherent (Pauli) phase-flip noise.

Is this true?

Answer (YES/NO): NO